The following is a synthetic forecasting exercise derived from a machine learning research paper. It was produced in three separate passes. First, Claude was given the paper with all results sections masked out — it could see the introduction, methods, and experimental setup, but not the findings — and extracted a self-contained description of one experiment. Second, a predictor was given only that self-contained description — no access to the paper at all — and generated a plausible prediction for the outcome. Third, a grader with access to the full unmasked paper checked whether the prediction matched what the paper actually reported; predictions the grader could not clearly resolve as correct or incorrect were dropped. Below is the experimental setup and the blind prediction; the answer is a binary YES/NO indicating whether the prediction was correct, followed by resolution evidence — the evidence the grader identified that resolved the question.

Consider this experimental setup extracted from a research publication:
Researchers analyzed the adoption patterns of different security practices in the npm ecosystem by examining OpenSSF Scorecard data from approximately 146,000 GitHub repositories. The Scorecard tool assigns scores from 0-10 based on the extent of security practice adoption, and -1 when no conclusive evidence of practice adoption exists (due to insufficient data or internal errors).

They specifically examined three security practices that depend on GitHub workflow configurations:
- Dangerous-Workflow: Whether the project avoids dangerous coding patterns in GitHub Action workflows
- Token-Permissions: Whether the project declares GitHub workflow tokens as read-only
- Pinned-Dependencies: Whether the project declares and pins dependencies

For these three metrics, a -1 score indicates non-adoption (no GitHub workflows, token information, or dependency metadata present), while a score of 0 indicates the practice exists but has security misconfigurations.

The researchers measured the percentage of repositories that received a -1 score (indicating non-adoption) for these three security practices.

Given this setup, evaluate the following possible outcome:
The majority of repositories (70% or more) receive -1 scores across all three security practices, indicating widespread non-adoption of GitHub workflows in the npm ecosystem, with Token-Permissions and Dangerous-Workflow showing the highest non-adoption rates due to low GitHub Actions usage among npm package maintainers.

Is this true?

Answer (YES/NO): YES